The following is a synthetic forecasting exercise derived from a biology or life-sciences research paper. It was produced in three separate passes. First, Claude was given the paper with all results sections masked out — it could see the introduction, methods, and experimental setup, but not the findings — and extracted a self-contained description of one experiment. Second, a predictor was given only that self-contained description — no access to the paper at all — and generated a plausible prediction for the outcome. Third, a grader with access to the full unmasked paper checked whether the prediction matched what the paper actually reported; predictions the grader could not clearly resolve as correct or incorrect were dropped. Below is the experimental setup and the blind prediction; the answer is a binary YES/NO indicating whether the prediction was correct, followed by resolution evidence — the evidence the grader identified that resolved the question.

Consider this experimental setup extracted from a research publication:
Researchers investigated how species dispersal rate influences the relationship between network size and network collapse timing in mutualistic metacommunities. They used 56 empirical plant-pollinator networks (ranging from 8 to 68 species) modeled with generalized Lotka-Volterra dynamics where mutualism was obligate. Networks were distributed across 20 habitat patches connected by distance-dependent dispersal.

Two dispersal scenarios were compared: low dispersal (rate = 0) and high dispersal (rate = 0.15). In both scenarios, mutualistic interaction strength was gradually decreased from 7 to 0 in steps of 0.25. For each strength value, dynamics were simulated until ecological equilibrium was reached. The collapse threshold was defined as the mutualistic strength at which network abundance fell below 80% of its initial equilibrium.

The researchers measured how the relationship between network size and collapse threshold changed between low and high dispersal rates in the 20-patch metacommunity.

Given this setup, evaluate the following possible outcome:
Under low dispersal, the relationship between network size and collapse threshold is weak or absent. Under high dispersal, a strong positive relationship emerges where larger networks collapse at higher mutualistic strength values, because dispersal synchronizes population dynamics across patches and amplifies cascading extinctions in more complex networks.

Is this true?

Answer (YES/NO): NO